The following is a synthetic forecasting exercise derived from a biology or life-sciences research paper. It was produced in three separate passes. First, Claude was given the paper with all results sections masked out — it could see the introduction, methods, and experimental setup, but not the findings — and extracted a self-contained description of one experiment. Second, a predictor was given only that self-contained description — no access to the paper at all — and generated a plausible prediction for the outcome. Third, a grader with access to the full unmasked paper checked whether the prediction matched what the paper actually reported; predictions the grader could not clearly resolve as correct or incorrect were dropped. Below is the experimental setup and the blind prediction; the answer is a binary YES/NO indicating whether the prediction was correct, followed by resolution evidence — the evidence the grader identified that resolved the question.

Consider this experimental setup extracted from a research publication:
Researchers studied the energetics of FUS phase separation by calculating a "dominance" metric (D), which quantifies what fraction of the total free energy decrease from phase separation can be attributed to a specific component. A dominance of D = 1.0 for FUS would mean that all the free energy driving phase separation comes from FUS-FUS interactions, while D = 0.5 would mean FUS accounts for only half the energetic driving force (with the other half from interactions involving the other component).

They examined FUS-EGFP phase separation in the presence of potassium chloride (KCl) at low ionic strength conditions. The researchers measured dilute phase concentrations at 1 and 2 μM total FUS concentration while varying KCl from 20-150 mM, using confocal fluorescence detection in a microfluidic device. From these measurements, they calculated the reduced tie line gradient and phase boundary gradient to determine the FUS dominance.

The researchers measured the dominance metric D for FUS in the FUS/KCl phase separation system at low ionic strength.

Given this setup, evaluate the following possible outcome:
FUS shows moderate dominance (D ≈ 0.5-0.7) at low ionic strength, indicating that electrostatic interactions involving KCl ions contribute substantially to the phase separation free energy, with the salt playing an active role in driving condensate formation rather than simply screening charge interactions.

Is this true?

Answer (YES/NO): YES